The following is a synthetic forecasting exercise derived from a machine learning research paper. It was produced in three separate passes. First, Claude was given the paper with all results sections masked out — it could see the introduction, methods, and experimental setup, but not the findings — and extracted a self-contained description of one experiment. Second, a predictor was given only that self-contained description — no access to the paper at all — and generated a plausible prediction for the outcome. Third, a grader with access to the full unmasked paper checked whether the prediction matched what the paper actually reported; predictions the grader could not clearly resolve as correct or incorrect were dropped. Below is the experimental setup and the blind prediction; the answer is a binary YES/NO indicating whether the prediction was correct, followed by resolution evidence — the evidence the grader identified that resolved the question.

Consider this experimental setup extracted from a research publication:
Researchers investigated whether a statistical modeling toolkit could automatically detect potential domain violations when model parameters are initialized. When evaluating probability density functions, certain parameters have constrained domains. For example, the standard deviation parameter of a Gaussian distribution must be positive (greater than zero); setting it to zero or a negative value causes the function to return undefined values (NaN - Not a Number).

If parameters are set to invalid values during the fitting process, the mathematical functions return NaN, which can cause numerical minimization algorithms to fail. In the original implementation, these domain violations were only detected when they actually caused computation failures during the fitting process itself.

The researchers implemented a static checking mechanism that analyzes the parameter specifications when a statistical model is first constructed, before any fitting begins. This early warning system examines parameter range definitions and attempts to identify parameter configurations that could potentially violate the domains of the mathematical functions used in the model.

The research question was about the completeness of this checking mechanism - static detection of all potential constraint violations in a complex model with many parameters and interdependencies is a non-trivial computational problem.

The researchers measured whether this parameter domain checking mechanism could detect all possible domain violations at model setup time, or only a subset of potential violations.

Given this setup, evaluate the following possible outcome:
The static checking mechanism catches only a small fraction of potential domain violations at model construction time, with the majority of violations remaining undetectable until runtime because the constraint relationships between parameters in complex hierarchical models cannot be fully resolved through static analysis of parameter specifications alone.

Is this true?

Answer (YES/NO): NO